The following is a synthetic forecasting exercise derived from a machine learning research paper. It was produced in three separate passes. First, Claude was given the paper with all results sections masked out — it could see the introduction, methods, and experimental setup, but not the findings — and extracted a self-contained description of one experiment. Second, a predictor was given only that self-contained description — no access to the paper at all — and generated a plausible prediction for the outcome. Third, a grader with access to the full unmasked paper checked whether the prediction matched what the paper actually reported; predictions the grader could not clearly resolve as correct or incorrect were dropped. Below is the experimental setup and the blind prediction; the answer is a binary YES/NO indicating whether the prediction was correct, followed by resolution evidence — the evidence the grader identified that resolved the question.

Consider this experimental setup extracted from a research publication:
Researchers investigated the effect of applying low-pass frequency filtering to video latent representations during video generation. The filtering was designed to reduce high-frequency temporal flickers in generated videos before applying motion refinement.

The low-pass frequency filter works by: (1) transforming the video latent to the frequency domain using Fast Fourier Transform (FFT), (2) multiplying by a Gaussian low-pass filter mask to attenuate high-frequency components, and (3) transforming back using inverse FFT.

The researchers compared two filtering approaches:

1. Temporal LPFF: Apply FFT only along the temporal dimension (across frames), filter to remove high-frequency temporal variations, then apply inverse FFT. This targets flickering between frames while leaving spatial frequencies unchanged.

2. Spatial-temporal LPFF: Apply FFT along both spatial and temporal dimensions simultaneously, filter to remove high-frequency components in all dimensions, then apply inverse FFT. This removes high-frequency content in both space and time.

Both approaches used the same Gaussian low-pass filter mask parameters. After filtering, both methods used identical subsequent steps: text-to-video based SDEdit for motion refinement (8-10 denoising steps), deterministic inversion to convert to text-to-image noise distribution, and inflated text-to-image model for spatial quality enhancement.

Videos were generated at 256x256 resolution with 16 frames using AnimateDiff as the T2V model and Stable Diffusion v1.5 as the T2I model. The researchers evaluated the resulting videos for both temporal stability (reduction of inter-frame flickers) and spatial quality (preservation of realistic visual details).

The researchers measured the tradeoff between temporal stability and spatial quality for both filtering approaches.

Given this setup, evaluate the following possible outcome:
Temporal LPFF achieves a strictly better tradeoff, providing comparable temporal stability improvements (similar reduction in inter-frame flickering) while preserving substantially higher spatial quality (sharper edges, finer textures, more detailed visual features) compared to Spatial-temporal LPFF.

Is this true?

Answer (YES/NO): YES